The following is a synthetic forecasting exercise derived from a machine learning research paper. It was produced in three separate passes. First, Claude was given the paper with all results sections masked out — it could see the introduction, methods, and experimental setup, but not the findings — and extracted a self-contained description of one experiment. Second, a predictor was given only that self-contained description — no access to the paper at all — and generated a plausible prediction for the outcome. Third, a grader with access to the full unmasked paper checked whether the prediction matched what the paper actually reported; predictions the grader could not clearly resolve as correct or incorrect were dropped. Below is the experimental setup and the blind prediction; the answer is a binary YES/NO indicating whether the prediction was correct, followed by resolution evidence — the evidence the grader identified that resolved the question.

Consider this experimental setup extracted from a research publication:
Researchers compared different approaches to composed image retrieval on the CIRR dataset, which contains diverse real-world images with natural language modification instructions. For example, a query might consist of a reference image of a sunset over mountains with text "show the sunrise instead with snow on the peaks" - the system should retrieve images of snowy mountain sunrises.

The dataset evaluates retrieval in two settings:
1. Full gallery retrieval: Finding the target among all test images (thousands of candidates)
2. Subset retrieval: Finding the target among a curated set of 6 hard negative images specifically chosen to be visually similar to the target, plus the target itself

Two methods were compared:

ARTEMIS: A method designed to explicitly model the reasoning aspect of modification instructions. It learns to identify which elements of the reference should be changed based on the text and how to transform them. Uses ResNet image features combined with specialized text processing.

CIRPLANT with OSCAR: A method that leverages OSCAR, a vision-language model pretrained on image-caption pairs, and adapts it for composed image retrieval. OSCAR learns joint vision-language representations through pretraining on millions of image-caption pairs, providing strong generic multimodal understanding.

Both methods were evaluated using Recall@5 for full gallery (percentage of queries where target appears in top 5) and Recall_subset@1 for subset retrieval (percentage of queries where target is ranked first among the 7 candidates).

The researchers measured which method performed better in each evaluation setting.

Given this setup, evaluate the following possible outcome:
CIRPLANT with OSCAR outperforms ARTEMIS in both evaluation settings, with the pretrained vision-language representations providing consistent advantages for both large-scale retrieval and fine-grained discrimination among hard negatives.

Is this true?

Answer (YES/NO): NO